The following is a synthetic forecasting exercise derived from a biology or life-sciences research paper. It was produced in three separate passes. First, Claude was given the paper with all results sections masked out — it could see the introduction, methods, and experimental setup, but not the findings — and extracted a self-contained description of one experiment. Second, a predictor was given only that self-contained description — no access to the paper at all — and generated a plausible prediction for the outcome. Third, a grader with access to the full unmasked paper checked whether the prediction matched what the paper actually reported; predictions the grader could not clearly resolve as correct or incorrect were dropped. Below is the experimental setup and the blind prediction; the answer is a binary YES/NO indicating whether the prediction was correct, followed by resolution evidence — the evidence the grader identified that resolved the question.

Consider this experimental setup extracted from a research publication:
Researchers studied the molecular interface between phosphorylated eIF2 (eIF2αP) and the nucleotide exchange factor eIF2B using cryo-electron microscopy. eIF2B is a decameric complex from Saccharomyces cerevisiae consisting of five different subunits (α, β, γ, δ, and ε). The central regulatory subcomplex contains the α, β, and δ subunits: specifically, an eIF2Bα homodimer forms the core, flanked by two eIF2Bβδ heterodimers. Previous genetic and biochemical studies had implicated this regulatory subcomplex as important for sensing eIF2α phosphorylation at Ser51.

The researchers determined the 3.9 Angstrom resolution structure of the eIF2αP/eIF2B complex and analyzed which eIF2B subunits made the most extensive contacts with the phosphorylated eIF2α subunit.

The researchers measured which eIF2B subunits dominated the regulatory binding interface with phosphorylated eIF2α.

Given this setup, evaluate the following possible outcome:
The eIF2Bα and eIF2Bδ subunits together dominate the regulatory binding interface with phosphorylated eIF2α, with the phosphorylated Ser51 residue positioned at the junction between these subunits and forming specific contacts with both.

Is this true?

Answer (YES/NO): NO